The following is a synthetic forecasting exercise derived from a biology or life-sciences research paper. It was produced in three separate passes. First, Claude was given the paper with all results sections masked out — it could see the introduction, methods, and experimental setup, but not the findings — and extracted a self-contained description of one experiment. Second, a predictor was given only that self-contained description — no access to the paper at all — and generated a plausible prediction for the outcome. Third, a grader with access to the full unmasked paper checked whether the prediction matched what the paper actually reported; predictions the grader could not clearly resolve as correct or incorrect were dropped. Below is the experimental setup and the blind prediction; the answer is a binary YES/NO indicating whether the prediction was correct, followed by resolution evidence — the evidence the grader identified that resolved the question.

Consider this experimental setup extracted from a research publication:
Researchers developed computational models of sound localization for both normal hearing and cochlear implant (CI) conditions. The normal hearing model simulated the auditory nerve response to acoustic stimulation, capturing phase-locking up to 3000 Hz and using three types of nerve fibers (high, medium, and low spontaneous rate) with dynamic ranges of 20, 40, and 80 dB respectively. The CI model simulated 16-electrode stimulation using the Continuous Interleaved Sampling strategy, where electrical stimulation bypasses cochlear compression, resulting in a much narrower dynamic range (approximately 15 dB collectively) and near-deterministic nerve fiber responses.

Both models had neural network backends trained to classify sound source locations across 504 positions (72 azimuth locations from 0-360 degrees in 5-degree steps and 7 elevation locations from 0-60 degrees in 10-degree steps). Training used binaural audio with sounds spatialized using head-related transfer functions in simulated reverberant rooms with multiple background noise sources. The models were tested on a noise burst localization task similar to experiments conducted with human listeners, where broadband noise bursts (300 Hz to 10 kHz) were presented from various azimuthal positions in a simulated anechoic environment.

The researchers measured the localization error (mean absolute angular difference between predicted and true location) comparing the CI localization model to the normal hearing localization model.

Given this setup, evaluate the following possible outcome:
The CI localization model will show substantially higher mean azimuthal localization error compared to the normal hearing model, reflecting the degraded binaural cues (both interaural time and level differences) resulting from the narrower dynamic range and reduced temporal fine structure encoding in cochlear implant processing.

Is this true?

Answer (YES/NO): NO